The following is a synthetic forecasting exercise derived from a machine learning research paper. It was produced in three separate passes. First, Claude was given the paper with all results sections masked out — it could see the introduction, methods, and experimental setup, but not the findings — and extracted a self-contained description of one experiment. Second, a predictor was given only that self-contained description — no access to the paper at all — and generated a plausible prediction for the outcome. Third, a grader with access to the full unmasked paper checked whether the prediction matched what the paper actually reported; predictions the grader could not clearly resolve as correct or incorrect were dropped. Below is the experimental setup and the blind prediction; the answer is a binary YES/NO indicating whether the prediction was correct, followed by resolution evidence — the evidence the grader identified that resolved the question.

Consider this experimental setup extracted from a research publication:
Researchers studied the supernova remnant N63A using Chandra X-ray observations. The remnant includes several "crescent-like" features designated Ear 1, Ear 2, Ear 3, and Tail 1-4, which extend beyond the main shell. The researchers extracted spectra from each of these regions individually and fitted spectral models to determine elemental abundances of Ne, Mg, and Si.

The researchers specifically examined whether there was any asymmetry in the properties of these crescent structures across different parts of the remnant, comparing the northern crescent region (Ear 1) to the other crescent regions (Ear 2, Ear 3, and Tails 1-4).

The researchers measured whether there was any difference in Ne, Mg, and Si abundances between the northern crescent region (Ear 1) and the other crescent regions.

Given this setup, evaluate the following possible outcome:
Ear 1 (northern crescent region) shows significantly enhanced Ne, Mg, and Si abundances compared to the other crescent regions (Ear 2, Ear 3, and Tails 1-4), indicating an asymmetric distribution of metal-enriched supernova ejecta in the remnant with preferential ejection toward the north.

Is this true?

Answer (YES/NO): NO